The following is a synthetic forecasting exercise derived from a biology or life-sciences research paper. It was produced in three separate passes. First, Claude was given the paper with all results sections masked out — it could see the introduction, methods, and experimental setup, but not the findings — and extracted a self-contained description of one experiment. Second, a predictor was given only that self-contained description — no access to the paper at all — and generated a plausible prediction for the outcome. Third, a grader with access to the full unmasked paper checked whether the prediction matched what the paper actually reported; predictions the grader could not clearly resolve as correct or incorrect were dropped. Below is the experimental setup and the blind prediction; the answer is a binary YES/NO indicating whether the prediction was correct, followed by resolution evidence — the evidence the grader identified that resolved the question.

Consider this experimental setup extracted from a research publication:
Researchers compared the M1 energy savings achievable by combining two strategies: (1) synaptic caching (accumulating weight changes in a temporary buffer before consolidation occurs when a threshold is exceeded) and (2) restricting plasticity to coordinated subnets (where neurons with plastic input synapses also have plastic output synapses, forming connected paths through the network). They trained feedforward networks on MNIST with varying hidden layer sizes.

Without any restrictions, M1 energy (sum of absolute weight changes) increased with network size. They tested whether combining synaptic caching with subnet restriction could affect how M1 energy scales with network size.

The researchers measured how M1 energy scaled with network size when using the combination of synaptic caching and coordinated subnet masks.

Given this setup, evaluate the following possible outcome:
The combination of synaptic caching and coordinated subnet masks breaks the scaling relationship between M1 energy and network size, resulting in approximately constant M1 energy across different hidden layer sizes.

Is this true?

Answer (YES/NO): YES